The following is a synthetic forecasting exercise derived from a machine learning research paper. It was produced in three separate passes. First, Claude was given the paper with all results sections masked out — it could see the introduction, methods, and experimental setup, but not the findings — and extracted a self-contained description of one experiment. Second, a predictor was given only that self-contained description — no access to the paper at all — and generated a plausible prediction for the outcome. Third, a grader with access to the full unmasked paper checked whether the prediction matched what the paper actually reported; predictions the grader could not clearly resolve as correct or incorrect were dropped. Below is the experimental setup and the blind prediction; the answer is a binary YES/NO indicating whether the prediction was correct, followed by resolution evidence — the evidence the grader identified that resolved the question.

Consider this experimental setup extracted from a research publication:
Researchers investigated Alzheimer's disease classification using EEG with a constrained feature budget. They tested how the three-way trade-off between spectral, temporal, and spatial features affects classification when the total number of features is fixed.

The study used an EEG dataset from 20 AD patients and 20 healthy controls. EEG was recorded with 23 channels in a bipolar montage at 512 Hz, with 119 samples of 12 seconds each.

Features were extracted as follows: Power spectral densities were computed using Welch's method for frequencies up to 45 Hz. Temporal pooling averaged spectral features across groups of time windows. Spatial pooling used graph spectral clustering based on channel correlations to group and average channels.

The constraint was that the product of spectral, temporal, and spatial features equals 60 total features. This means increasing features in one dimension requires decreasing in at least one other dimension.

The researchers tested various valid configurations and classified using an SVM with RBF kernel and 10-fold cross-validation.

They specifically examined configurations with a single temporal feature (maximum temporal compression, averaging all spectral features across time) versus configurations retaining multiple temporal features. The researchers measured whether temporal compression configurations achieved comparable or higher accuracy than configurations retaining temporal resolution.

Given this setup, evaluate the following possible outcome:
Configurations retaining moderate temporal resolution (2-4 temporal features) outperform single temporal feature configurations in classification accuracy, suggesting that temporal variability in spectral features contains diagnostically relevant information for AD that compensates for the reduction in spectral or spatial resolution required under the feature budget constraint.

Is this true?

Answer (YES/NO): NO